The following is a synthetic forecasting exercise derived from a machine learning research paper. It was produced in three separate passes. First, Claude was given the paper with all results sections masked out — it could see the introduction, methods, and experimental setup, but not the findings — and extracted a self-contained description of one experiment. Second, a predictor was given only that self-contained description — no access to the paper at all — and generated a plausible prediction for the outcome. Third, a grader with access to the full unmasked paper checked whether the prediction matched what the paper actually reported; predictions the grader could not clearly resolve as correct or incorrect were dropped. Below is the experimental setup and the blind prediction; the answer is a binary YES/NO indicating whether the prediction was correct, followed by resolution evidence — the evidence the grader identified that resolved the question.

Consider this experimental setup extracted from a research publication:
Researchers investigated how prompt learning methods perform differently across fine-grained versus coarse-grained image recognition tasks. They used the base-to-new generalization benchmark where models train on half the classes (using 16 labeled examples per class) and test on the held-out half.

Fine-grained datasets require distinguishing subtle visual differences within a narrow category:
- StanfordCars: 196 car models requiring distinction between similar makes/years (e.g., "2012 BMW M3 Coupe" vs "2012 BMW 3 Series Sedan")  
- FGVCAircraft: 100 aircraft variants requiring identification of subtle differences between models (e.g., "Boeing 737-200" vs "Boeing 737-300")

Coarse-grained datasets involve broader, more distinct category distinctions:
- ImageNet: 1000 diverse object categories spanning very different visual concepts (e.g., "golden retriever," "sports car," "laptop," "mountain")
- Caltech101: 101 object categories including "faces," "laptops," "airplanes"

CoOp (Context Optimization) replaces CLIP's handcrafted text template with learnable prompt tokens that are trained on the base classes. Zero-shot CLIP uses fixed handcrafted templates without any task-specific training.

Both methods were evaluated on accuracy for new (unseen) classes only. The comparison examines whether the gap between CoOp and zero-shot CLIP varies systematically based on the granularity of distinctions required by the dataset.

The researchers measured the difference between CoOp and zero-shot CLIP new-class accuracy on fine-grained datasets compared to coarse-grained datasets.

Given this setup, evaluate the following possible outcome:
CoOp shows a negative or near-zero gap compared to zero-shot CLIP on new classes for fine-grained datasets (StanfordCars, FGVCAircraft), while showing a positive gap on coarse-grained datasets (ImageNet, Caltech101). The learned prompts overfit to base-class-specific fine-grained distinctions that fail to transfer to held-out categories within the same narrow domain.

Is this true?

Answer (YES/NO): NO